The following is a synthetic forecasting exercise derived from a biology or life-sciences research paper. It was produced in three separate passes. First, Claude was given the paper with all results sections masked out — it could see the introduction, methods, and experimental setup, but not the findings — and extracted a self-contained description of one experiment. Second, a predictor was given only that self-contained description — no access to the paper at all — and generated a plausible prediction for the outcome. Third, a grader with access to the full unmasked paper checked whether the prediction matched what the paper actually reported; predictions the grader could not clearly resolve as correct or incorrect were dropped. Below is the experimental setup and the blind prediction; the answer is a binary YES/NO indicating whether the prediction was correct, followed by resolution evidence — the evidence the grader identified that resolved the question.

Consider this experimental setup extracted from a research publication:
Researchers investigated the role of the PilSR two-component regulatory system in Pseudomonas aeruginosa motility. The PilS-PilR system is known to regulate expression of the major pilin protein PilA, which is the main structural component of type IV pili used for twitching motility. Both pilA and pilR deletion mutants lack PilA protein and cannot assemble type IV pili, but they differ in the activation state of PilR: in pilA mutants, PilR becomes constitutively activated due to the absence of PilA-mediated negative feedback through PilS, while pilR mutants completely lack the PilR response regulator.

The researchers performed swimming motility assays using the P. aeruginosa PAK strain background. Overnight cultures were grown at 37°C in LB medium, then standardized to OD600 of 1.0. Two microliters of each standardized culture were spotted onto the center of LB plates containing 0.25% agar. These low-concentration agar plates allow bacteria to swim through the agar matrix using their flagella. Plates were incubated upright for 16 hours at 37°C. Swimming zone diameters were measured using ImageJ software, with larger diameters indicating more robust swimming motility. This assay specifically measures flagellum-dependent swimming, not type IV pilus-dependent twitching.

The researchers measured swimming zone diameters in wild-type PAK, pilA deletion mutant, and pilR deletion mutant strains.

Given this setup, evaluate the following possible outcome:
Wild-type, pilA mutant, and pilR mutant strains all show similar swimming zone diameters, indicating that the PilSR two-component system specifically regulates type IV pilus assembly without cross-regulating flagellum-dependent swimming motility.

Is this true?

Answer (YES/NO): NO